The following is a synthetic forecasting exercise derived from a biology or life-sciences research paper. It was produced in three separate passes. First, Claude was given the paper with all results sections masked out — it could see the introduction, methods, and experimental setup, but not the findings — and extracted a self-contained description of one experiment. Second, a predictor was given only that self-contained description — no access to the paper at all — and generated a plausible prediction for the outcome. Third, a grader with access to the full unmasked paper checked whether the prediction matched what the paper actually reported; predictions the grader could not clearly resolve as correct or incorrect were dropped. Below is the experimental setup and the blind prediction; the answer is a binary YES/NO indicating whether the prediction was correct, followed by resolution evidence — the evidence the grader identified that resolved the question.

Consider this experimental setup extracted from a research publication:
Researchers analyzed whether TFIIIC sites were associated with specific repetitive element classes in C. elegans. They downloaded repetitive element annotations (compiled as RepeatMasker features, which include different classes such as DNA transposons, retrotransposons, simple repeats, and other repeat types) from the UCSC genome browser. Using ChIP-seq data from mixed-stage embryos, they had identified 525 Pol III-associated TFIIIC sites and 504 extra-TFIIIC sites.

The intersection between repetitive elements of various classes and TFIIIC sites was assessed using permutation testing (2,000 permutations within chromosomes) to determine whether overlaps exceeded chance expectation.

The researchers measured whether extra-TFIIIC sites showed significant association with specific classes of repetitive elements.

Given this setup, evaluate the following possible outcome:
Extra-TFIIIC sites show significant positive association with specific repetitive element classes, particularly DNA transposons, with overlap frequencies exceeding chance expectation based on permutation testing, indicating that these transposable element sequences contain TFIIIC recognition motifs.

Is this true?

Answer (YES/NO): NO